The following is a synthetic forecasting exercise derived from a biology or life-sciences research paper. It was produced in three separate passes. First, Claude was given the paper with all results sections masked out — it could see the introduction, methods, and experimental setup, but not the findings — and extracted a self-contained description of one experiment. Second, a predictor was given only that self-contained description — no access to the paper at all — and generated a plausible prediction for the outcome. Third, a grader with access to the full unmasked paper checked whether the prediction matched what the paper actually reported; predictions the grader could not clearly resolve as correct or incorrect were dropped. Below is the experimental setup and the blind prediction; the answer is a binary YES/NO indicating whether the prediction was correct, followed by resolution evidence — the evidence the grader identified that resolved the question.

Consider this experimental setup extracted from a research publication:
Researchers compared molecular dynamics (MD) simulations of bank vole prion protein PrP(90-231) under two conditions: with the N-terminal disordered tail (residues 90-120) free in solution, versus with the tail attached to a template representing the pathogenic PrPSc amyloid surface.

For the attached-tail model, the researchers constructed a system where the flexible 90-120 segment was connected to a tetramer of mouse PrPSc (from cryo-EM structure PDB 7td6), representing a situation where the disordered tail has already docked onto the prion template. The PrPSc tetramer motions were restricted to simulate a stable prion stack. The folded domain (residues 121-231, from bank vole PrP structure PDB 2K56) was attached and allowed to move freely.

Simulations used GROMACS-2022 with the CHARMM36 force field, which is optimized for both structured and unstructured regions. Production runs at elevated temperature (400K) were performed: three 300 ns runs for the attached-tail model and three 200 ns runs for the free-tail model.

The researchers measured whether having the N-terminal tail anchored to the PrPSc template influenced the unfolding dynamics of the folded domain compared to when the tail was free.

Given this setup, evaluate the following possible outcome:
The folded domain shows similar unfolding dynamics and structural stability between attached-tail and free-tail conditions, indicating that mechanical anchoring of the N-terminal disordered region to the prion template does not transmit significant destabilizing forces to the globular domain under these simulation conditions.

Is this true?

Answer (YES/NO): NO